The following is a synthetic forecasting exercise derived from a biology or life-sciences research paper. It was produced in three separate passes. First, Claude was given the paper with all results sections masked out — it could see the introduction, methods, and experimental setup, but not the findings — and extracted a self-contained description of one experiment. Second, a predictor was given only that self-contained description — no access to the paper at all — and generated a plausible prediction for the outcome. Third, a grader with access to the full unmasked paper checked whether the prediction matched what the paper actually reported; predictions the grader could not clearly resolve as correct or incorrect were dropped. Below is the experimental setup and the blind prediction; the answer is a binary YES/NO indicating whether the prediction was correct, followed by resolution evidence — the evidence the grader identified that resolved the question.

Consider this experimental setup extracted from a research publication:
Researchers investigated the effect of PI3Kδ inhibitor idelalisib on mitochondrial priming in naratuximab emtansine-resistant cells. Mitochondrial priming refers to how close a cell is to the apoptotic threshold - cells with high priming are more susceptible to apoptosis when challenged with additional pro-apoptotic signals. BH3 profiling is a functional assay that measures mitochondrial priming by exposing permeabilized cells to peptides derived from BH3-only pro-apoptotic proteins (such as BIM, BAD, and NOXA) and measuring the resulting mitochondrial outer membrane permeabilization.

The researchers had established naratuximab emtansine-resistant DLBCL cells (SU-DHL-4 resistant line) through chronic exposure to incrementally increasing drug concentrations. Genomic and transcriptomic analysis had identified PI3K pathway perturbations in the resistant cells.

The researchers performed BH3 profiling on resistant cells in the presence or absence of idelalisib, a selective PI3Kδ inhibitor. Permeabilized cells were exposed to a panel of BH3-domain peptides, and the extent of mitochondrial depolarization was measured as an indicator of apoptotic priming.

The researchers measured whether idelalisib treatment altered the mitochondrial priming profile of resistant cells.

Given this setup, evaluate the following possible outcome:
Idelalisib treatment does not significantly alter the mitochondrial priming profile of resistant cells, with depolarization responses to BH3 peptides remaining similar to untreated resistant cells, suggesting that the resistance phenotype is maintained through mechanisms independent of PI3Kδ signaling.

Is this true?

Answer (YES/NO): NO